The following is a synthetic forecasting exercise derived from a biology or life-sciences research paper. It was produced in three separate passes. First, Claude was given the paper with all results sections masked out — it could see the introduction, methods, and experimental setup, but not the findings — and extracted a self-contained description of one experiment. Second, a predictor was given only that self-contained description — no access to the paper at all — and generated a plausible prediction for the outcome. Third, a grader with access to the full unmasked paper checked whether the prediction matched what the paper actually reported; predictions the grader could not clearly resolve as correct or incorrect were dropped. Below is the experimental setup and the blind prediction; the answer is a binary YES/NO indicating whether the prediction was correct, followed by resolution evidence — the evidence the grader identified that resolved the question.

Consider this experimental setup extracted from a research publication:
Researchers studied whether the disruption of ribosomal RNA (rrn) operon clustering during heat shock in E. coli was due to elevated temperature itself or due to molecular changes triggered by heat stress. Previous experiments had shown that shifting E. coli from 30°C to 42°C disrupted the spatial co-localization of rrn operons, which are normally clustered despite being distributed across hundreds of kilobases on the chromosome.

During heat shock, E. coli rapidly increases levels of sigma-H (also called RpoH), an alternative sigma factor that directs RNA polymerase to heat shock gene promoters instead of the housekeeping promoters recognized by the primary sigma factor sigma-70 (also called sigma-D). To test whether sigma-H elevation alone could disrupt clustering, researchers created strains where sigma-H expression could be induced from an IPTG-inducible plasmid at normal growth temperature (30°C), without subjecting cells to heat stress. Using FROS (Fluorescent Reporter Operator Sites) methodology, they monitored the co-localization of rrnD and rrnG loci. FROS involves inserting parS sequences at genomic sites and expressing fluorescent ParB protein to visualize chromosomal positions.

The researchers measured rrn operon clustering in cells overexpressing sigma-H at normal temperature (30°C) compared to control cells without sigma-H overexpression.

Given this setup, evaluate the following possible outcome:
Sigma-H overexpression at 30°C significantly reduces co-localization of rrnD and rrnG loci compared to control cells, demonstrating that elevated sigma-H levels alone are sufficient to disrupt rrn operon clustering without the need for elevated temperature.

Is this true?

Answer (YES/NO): YES